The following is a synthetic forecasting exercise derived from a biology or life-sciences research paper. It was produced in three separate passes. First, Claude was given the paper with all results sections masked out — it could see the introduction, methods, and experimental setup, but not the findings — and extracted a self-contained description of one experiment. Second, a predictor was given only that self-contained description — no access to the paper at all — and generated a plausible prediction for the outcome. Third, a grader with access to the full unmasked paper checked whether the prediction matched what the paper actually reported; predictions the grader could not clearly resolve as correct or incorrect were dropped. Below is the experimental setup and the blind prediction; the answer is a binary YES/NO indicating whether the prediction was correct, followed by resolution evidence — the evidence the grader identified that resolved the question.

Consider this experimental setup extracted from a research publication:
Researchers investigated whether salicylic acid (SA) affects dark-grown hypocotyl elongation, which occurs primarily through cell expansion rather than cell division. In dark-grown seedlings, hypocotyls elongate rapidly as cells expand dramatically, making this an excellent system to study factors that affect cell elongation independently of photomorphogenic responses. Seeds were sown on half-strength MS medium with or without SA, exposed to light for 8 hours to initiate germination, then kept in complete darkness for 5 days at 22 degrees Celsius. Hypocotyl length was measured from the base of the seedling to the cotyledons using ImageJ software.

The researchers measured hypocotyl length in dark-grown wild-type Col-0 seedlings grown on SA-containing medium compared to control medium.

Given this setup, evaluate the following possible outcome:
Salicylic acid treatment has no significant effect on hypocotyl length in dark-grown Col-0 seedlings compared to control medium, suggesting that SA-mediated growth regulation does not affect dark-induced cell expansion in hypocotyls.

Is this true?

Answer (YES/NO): YES